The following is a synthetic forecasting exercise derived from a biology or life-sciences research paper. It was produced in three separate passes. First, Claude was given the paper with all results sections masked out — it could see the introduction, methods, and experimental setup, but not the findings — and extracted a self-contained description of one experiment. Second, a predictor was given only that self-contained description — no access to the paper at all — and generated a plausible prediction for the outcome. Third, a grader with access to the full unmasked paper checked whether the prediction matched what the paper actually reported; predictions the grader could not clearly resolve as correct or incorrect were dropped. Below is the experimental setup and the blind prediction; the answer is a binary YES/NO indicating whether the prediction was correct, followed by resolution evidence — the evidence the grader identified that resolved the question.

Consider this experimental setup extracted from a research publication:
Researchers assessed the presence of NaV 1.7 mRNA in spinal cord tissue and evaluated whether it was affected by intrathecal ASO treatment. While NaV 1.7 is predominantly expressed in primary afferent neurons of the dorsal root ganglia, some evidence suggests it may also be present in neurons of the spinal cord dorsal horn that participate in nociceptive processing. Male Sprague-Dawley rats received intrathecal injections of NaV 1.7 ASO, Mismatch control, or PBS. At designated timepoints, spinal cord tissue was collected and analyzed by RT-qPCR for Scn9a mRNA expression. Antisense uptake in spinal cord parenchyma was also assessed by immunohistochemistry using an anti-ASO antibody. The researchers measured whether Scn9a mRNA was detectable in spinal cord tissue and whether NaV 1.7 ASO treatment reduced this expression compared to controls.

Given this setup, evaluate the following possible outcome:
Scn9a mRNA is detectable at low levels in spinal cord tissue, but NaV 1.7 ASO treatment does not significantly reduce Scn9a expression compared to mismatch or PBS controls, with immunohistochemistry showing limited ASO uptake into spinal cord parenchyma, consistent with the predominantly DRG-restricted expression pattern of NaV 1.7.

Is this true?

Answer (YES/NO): NO